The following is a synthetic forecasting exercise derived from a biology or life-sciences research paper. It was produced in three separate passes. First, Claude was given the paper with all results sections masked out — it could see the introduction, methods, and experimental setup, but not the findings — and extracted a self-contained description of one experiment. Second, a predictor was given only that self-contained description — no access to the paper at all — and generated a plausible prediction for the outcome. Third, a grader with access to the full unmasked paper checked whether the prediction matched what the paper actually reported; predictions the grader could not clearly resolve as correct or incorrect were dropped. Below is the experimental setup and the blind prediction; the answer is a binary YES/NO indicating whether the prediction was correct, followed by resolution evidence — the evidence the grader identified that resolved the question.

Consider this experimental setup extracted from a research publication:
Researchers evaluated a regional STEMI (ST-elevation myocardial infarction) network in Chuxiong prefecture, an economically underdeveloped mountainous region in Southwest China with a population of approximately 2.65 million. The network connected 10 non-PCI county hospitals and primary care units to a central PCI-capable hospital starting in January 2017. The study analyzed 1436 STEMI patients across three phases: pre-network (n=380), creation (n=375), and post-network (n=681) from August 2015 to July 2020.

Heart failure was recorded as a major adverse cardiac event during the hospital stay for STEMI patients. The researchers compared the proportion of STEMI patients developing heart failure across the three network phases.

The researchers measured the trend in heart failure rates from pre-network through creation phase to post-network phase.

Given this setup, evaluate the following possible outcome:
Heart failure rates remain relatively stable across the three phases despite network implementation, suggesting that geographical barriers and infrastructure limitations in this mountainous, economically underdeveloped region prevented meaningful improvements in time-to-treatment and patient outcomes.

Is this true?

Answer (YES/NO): NO